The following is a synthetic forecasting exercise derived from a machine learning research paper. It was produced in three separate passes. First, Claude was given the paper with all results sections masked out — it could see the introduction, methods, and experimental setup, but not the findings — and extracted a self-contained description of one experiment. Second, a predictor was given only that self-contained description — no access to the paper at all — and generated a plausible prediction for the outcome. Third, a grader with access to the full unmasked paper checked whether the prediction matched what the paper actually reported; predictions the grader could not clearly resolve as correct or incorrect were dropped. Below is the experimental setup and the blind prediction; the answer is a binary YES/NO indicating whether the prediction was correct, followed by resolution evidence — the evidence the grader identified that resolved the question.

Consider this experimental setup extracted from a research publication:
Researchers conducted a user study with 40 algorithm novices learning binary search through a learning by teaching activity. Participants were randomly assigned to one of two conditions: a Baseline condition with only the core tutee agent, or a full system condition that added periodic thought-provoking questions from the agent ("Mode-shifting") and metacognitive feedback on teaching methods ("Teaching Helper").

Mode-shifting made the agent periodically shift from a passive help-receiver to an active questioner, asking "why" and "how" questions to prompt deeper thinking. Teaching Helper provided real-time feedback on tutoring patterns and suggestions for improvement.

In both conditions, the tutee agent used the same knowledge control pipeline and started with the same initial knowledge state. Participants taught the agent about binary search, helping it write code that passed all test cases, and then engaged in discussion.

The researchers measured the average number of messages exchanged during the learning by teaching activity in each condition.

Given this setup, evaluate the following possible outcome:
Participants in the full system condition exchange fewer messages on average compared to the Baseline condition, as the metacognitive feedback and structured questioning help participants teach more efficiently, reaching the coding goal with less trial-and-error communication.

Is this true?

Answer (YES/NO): NO